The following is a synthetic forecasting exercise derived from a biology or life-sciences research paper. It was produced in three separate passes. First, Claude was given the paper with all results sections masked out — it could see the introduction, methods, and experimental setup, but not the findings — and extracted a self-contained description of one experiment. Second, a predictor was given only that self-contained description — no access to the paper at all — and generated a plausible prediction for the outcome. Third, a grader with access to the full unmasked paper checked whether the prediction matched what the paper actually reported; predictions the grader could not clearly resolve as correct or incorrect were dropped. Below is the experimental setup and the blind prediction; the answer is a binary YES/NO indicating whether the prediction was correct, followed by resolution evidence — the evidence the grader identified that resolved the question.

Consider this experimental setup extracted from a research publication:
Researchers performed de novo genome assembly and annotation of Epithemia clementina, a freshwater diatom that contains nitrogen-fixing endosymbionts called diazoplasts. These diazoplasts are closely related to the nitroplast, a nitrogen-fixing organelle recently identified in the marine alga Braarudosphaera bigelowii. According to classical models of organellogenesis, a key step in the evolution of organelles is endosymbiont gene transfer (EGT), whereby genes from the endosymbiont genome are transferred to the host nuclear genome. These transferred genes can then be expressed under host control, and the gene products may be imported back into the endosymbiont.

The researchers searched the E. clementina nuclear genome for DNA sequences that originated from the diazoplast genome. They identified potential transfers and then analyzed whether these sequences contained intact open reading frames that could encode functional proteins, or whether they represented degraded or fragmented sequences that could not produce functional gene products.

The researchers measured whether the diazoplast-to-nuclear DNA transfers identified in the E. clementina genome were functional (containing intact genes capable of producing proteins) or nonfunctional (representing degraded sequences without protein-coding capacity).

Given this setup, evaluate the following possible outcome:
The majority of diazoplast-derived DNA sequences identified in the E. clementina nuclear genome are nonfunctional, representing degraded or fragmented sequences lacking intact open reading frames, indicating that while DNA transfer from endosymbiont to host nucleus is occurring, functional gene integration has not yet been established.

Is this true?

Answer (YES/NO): YES